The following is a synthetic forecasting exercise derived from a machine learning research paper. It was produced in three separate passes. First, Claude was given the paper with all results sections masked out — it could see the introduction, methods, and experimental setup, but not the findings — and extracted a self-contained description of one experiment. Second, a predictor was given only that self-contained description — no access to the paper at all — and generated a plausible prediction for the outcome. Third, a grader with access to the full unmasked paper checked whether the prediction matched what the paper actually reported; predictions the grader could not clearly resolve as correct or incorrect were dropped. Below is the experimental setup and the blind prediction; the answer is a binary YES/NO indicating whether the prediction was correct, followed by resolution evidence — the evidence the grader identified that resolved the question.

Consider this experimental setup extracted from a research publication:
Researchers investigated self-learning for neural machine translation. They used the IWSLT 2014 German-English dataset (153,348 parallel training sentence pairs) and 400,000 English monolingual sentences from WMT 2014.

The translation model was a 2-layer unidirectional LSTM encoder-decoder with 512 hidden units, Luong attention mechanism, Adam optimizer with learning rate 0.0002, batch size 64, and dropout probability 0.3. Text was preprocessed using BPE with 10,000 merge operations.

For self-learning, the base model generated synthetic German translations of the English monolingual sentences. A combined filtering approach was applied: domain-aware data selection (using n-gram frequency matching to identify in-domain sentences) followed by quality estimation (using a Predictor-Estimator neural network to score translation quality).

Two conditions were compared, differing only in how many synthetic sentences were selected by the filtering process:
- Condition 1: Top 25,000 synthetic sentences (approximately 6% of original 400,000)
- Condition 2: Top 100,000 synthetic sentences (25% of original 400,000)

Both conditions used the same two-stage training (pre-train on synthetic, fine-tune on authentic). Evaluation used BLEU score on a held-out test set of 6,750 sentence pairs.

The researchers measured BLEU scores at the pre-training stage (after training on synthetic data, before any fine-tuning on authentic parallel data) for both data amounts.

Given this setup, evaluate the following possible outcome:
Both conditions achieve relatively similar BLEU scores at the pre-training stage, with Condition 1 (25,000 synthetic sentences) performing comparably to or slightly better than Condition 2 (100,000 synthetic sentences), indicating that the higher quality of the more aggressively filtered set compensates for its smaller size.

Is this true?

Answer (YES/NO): NO